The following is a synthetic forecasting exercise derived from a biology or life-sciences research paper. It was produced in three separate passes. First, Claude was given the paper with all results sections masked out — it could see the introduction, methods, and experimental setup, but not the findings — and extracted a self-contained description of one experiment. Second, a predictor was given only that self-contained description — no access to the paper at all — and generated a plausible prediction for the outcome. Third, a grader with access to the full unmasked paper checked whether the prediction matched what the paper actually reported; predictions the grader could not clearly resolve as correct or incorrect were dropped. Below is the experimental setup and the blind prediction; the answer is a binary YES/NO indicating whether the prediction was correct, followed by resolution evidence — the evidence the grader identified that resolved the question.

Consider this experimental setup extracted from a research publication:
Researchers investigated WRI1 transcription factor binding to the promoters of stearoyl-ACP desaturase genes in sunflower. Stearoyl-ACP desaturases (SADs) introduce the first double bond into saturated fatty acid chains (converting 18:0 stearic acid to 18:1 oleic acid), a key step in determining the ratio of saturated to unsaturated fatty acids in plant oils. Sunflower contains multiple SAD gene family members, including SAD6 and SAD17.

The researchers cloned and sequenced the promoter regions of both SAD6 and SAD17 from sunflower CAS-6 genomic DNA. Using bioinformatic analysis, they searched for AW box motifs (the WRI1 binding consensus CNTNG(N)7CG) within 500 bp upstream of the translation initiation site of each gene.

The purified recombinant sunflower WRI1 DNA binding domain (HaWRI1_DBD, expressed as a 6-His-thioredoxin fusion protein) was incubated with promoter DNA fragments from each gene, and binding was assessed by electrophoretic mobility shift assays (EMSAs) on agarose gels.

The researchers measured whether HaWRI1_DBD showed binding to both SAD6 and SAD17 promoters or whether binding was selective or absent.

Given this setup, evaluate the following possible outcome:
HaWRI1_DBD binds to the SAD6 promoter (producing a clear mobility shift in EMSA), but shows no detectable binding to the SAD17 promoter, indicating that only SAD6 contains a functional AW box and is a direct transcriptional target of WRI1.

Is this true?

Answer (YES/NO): NO